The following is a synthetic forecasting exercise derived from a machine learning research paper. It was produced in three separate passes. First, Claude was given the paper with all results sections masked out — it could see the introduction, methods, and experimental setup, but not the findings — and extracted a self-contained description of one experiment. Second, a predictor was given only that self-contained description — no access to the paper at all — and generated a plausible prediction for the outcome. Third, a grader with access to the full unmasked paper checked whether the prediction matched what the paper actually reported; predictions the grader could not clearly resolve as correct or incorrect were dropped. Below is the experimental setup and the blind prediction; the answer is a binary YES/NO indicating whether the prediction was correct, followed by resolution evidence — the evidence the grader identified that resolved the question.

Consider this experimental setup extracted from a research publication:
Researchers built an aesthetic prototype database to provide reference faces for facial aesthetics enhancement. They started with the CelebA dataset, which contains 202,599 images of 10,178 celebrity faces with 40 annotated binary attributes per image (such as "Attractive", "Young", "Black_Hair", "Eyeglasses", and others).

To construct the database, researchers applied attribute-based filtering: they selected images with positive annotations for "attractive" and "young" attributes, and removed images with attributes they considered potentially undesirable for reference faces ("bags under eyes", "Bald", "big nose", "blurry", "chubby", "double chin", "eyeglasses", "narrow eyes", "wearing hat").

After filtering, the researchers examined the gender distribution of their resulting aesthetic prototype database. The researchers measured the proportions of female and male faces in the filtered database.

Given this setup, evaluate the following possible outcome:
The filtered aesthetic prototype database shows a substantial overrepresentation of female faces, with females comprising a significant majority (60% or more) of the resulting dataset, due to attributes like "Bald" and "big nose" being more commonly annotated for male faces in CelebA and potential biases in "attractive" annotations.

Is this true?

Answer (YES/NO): YES